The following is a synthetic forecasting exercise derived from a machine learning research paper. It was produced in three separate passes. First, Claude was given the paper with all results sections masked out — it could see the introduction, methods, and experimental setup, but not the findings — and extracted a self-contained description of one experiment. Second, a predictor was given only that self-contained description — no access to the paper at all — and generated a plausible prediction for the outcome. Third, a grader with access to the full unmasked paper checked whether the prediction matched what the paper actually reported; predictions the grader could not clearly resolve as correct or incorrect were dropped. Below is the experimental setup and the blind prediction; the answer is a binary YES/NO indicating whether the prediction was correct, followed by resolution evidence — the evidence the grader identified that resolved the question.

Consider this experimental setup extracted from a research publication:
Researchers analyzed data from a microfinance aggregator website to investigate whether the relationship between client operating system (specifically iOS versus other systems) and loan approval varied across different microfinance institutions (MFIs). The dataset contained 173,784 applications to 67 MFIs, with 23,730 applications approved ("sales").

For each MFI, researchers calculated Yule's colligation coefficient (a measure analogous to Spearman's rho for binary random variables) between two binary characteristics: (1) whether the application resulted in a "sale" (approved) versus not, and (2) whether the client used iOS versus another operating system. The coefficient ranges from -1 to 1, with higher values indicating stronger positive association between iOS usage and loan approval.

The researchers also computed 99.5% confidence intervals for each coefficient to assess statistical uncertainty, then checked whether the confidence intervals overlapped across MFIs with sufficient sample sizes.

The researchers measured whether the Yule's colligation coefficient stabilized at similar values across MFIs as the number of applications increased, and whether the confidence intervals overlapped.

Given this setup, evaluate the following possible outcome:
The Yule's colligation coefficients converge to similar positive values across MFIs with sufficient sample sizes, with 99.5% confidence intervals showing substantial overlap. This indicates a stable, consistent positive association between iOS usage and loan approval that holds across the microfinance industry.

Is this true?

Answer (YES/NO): NO